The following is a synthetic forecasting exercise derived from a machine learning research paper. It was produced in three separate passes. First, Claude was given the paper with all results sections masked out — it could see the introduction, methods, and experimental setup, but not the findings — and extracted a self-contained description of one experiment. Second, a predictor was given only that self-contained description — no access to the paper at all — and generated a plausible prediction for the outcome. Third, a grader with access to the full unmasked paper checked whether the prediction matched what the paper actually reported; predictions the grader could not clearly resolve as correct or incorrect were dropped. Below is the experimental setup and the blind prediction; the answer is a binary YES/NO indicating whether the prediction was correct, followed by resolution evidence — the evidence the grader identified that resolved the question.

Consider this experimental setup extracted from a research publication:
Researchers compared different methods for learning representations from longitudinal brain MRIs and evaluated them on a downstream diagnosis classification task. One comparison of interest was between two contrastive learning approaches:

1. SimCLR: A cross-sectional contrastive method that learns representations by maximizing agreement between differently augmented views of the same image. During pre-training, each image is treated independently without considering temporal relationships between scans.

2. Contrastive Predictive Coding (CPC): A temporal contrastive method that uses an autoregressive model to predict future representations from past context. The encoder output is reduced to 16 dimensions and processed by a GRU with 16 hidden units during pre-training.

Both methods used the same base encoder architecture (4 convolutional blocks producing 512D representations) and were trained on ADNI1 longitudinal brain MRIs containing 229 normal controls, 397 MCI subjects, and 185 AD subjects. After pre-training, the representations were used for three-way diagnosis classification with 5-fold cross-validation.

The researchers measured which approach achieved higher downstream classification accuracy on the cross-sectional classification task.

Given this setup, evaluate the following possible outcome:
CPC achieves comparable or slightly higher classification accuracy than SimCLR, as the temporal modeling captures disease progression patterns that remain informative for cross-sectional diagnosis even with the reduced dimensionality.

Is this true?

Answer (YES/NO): NO